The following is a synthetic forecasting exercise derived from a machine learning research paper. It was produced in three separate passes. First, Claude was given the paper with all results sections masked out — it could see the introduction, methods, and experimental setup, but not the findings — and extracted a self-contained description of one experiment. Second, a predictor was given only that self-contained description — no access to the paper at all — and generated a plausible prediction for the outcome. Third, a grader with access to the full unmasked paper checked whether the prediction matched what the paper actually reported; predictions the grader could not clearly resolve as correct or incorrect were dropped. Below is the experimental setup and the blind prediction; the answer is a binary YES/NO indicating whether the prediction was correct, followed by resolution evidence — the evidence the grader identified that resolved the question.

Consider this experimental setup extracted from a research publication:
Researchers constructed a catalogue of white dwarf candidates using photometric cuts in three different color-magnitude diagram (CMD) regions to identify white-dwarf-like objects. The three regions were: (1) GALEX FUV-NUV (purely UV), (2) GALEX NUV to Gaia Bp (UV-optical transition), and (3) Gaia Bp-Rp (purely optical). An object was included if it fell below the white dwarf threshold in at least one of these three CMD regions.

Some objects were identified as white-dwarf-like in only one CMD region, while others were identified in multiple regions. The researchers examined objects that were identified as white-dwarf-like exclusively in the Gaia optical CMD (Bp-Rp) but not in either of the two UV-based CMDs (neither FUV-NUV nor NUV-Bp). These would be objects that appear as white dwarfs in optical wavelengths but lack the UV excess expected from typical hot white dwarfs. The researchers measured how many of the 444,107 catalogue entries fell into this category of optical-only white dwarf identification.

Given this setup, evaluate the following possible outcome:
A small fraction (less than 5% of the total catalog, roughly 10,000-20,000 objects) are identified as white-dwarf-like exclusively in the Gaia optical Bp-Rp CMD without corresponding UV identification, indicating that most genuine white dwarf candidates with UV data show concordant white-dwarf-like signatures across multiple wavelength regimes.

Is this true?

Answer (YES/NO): NO